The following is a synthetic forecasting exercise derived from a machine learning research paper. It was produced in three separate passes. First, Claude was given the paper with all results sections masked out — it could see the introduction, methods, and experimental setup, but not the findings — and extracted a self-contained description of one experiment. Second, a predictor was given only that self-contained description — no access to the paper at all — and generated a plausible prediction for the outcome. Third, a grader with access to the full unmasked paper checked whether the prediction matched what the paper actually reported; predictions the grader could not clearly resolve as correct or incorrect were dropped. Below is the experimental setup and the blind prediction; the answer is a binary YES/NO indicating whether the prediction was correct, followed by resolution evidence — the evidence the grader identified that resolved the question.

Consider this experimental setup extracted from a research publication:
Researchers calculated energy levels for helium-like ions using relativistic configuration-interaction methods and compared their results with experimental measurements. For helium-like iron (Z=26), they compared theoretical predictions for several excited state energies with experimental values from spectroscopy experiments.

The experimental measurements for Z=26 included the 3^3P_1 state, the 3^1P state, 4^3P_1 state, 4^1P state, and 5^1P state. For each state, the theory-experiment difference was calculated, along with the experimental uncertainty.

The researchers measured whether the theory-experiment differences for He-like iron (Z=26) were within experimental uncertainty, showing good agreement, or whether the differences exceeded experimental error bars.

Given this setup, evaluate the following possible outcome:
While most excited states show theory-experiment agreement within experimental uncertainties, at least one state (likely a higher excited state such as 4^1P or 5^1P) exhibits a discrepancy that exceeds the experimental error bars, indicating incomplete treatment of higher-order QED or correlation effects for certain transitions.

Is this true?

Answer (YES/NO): NO